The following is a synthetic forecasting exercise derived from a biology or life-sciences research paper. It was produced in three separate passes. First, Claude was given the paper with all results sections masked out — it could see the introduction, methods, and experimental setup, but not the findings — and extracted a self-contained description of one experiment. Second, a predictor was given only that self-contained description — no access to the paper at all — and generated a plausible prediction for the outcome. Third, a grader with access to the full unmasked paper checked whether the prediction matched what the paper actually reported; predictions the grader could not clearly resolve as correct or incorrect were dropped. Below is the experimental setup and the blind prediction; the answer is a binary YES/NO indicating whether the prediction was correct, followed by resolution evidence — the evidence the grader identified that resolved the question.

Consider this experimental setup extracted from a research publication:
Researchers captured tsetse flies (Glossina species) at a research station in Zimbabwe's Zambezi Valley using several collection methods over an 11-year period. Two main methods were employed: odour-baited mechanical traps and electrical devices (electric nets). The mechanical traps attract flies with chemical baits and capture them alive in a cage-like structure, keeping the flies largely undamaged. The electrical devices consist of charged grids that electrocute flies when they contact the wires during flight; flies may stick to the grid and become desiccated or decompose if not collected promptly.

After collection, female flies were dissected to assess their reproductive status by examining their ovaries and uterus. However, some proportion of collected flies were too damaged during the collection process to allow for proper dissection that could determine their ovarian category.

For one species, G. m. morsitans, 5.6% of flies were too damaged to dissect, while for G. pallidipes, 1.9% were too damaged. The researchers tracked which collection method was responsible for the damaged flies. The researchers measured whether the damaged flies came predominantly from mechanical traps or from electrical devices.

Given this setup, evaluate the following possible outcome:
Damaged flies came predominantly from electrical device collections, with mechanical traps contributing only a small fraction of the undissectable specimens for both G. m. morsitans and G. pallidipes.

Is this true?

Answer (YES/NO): YES